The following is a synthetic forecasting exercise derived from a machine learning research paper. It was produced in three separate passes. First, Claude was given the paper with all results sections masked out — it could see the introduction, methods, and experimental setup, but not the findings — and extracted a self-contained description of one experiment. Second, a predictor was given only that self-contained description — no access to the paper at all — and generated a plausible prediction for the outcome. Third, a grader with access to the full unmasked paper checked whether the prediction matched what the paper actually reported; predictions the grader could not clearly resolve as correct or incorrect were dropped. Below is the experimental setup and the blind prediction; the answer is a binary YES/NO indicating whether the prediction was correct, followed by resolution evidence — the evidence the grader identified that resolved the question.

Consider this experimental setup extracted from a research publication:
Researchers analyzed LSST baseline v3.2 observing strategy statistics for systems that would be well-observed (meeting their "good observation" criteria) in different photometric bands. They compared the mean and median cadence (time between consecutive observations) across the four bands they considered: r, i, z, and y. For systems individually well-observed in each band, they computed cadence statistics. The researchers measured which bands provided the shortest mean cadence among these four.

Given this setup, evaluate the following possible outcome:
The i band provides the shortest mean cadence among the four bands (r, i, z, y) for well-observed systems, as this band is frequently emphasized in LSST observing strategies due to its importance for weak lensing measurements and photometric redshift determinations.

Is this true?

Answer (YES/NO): NO